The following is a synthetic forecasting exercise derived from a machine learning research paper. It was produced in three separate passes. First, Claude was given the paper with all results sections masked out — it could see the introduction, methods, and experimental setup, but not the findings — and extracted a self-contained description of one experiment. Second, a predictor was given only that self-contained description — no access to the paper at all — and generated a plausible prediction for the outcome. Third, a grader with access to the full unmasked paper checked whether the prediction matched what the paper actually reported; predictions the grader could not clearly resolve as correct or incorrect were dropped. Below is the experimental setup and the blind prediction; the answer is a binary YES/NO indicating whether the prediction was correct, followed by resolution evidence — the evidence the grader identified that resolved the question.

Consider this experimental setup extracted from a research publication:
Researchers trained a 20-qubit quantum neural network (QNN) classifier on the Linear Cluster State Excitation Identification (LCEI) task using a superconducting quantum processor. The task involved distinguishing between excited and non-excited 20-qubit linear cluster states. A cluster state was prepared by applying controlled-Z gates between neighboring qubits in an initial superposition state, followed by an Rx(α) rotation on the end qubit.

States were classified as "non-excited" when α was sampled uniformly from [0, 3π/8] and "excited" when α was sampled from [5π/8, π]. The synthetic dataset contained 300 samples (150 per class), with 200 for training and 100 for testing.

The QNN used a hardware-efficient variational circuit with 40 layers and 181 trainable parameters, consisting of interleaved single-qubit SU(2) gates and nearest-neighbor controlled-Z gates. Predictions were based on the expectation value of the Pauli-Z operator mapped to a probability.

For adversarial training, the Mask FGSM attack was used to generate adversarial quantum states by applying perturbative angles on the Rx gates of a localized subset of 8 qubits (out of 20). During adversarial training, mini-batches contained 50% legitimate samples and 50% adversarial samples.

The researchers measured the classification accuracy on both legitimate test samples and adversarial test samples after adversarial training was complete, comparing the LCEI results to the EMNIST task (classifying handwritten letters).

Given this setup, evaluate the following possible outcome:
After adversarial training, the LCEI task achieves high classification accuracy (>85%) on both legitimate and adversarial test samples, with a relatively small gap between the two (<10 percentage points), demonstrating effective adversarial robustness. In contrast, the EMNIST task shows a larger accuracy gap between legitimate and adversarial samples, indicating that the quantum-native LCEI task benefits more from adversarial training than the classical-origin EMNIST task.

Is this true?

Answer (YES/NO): NO